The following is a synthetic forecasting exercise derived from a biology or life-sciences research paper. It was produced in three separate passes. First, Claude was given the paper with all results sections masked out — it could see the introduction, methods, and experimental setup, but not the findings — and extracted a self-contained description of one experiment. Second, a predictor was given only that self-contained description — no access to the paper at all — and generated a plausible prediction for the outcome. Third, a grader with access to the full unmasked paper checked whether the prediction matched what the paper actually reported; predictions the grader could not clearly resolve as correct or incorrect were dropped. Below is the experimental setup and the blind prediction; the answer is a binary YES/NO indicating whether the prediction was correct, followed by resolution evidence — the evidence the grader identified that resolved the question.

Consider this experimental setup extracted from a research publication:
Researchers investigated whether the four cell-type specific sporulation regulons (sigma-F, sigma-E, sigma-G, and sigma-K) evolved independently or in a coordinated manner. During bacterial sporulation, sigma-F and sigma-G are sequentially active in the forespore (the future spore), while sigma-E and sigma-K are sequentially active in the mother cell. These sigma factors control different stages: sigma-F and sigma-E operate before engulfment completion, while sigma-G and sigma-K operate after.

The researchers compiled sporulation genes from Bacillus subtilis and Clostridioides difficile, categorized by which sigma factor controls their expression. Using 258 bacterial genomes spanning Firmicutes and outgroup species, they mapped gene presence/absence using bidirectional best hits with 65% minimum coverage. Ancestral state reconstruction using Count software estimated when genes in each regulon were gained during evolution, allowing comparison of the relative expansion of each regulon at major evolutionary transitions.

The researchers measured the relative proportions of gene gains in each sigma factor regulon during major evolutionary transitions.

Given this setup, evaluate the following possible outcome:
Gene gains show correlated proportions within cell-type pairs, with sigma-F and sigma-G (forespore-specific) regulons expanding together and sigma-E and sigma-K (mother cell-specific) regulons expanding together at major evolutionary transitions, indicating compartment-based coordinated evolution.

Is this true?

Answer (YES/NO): NO